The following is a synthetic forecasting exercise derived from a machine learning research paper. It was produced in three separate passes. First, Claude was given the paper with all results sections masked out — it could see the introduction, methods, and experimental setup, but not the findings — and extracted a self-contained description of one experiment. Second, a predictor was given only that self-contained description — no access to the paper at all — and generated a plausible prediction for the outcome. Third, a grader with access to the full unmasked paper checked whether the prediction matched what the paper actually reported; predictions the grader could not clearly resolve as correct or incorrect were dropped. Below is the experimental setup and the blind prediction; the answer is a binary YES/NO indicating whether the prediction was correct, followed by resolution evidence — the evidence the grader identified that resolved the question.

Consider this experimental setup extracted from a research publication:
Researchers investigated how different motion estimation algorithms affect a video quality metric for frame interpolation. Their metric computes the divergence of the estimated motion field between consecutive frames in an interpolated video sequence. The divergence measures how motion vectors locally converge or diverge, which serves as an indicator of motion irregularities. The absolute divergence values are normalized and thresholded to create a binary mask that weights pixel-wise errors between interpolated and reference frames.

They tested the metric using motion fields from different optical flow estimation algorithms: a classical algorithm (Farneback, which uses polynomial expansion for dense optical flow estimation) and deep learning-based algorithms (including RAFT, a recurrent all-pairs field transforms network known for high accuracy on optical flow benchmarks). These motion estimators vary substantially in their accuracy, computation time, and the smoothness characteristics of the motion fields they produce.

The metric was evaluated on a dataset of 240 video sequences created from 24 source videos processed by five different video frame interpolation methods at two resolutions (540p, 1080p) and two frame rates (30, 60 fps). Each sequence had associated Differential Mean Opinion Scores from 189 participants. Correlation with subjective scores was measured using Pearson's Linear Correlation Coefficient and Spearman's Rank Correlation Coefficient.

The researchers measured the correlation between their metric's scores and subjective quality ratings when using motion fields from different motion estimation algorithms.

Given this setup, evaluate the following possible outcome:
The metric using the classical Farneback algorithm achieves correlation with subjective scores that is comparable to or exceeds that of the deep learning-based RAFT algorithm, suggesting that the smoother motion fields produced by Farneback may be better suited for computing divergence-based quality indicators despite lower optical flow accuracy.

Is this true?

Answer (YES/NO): NO